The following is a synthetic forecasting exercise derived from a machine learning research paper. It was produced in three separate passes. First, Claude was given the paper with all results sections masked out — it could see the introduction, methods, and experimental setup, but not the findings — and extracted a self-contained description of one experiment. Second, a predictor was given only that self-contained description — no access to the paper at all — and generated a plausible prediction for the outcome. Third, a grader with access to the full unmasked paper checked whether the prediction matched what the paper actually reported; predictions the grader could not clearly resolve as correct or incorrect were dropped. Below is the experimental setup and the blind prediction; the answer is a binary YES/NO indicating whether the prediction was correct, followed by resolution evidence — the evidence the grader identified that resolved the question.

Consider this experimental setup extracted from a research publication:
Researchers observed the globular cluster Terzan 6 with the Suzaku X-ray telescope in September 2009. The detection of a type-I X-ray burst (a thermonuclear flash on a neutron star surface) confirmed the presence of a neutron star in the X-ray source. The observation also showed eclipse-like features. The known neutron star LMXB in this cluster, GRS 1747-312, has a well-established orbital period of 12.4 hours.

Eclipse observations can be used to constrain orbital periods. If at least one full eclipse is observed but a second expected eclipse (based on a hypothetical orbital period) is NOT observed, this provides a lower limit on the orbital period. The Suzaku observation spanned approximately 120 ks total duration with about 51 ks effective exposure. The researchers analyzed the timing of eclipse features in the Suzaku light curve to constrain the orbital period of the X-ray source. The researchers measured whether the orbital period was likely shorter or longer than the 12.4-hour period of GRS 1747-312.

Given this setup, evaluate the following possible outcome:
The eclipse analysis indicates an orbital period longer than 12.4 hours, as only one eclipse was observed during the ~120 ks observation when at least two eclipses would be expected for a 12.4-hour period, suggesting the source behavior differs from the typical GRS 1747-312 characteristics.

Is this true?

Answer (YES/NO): YES